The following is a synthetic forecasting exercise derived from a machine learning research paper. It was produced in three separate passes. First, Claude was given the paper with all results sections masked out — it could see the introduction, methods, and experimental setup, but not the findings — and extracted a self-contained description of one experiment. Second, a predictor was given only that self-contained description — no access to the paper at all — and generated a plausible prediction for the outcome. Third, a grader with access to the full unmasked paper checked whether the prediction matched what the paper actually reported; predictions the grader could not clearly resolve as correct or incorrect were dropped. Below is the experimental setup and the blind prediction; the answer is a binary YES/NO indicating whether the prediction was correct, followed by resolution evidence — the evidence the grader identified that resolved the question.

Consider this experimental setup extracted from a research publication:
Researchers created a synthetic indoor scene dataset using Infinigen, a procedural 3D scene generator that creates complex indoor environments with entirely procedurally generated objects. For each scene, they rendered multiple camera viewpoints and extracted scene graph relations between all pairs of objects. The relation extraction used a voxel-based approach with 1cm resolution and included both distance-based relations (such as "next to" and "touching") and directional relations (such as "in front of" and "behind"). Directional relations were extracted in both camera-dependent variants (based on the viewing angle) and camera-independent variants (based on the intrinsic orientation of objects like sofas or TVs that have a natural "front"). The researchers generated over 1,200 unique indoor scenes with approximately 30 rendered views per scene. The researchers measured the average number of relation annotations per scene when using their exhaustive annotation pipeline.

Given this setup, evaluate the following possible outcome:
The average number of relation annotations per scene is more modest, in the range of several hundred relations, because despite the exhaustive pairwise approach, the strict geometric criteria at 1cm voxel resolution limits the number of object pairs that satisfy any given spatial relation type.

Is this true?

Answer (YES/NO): NO